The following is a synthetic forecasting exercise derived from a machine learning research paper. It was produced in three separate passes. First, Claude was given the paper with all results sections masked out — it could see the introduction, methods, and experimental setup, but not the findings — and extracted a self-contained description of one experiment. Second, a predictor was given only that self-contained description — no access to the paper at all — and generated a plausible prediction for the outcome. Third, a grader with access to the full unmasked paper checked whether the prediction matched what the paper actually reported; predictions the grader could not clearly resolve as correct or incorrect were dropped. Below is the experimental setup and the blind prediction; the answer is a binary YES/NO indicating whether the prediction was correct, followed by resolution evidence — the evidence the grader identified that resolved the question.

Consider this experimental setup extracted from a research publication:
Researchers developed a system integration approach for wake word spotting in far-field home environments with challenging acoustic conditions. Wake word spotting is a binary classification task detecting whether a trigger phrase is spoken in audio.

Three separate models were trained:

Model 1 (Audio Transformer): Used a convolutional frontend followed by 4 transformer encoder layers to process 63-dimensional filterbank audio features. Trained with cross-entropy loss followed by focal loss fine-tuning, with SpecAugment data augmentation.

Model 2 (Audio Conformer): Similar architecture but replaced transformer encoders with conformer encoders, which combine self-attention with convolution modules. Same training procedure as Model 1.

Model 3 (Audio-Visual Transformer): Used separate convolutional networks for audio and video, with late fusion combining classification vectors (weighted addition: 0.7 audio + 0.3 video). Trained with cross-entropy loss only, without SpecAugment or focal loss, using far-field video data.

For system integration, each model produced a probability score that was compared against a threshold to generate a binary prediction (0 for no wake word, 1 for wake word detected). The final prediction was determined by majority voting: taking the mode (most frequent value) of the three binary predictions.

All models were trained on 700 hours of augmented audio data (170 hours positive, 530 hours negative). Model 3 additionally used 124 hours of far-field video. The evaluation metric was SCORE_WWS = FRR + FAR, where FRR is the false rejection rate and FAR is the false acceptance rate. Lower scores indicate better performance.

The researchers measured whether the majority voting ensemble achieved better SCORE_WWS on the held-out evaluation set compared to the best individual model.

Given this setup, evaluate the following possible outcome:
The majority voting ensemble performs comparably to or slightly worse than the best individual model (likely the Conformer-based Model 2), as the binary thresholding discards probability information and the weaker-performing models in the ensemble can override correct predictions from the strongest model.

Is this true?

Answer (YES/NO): NO